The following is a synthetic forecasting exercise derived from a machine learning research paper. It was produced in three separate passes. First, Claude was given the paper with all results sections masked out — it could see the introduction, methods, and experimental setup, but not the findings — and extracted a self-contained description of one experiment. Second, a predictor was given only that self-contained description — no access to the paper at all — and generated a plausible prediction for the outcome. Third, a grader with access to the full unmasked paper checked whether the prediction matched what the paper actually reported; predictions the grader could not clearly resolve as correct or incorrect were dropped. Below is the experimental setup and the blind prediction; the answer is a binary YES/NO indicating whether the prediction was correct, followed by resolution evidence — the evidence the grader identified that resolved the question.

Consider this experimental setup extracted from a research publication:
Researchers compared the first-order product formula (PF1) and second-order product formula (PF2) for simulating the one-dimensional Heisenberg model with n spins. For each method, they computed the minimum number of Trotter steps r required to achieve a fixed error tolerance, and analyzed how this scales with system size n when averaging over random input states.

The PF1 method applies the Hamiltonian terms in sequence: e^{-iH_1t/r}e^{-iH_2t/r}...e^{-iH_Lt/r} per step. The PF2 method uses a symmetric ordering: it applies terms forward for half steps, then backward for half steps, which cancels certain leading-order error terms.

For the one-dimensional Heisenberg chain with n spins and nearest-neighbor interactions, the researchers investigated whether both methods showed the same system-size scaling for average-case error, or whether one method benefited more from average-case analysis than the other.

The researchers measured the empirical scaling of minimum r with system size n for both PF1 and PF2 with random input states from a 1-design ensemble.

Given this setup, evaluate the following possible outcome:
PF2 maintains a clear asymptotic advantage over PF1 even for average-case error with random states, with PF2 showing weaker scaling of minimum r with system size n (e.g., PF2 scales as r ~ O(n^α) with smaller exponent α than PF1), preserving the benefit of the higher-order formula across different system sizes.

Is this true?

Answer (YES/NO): YES